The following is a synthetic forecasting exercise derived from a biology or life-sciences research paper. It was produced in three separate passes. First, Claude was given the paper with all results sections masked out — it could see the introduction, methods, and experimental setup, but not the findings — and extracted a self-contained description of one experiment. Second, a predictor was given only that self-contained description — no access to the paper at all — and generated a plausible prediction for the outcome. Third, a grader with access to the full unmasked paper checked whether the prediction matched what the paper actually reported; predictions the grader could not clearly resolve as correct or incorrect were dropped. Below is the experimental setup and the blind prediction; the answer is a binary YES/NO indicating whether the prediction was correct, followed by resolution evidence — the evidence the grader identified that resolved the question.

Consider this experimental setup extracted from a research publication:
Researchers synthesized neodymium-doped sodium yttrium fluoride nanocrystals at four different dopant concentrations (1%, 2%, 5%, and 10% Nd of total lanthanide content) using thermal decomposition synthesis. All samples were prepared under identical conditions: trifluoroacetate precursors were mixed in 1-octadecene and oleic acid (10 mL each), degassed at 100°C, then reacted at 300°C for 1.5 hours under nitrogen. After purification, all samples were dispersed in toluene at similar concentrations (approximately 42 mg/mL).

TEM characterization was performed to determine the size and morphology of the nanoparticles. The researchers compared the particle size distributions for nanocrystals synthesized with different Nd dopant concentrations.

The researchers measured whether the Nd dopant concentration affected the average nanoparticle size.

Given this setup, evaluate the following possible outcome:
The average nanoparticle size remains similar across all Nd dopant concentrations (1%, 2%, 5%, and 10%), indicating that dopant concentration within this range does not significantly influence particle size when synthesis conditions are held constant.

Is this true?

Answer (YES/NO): YES